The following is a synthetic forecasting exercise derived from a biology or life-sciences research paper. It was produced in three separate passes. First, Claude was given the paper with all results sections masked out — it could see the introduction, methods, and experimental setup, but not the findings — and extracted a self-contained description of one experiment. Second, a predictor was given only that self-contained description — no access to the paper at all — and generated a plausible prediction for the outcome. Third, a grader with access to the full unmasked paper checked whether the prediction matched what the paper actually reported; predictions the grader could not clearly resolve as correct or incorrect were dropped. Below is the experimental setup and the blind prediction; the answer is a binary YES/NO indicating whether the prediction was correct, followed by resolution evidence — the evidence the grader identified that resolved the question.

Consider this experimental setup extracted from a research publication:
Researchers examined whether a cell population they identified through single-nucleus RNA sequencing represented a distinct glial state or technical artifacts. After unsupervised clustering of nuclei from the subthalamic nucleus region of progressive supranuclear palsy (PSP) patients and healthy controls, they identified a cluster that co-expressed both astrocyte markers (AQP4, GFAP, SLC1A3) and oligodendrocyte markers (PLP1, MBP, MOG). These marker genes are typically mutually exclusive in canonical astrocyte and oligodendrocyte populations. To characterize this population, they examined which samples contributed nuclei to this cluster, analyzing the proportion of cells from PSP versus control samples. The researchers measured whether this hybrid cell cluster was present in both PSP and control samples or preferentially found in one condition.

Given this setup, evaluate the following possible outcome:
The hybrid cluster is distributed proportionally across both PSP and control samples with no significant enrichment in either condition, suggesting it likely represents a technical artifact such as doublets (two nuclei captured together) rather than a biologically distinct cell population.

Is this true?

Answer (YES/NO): NO